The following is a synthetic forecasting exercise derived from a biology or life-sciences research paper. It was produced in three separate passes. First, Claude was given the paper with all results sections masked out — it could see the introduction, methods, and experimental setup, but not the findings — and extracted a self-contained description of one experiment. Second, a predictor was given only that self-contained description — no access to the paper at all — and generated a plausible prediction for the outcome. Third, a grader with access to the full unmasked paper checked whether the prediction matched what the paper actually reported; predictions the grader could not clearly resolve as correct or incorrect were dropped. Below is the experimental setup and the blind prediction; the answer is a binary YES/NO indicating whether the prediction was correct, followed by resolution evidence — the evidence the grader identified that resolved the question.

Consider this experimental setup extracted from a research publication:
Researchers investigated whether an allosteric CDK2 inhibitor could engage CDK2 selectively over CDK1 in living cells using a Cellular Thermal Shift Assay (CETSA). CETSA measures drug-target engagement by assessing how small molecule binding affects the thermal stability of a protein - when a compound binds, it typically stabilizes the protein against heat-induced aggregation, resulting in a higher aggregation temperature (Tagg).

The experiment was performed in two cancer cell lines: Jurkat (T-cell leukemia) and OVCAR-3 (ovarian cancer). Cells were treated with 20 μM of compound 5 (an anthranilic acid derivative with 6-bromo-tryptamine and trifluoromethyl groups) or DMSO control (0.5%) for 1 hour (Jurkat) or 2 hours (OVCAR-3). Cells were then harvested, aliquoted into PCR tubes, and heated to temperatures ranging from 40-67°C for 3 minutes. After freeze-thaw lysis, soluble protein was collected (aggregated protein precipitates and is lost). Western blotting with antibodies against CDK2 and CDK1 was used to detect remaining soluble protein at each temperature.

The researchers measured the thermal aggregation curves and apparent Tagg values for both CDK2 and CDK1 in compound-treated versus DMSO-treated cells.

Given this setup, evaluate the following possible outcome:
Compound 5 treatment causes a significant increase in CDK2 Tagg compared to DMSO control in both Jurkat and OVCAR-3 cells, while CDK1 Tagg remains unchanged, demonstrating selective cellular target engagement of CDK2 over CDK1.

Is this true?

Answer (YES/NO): NO